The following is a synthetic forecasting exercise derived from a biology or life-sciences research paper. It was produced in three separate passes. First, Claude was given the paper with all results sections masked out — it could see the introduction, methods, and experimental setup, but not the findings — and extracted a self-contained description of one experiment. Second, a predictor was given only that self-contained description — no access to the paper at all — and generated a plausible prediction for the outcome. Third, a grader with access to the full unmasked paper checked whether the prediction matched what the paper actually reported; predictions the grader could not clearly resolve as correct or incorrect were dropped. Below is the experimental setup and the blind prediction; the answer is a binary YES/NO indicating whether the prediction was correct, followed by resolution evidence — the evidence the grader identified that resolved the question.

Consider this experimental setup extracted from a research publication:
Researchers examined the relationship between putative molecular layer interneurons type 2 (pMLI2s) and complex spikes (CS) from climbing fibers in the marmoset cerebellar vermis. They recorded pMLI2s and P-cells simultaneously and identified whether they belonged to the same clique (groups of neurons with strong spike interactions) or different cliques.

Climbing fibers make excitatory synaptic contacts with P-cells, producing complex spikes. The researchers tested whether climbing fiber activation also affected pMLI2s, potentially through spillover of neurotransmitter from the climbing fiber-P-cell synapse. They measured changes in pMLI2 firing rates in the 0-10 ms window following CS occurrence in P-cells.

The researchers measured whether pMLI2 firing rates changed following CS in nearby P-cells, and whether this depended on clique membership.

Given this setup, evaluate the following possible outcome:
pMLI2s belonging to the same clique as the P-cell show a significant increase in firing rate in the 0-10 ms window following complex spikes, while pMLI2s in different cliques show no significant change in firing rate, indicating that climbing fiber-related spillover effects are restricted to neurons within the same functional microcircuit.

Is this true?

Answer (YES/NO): YES